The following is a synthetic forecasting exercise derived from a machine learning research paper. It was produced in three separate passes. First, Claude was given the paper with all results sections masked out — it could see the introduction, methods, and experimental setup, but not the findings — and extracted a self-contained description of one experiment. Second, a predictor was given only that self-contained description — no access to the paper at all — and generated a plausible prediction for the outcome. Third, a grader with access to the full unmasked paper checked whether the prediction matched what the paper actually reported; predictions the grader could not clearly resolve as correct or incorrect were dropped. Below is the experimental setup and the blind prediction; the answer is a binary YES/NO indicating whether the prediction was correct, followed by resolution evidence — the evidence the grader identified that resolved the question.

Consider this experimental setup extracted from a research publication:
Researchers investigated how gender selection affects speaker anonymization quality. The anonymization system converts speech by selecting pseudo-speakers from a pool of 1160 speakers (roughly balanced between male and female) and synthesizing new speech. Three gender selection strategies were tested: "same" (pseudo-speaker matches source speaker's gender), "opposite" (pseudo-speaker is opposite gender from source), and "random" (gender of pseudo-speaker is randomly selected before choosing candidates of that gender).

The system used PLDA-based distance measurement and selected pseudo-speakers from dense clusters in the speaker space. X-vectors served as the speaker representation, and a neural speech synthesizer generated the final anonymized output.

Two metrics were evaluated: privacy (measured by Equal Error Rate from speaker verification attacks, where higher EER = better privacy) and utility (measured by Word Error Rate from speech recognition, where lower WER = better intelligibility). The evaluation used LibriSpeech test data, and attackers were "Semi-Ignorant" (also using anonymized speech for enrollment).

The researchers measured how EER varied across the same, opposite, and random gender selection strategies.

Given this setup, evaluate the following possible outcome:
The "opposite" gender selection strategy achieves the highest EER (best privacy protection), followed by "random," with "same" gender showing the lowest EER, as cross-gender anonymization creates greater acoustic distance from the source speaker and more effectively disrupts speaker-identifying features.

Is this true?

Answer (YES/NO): NO